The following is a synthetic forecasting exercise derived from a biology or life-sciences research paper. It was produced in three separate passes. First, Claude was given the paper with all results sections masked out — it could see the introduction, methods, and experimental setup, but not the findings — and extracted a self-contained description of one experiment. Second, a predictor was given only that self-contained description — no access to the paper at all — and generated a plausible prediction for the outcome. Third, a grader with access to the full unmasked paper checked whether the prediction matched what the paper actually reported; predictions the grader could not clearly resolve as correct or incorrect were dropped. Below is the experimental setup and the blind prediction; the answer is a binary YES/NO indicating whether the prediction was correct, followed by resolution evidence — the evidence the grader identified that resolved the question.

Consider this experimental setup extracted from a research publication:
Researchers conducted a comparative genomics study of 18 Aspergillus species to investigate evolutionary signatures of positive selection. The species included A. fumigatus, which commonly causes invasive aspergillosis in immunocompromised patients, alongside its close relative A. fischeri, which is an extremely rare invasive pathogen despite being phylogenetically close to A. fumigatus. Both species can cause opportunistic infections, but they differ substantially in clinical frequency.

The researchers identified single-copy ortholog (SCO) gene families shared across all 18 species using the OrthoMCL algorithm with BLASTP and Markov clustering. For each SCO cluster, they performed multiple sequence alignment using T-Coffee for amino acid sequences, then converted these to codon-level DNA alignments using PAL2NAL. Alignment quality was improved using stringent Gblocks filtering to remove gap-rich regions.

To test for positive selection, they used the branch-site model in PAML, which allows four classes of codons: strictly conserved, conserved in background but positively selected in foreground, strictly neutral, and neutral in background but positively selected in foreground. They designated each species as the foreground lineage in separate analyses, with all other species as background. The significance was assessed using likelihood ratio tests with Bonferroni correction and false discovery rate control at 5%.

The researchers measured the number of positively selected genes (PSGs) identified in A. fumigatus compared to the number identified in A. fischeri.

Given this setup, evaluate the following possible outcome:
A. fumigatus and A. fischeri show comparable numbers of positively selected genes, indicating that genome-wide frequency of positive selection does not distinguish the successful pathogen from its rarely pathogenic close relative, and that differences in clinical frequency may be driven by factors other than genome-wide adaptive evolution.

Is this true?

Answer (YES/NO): NO